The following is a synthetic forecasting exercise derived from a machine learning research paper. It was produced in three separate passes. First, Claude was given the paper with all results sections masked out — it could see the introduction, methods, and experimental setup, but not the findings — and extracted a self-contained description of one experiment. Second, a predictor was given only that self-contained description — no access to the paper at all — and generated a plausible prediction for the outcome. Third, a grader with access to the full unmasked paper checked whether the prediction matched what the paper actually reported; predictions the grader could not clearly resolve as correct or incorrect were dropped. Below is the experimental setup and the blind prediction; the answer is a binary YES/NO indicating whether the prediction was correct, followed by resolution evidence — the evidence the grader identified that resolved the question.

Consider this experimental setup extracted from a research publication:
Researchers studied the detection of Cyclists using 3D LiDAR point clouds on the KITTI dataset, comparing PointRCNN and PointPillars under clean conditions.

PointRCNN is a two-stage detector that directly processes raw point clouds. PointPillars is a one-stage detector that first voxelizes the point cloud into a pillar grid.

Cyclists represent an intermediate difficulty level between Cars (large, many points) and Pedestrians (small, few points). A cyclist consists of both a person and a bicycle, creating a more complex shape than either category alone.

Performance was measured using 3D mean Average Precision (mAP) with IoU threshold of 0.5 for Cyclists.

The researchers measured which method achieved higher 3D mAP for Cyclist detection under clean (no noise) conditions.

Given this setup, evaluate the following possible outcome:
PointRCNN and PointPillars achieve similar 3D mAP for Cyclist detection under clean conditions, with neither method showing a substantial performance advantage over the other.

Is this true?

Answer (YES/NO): YES